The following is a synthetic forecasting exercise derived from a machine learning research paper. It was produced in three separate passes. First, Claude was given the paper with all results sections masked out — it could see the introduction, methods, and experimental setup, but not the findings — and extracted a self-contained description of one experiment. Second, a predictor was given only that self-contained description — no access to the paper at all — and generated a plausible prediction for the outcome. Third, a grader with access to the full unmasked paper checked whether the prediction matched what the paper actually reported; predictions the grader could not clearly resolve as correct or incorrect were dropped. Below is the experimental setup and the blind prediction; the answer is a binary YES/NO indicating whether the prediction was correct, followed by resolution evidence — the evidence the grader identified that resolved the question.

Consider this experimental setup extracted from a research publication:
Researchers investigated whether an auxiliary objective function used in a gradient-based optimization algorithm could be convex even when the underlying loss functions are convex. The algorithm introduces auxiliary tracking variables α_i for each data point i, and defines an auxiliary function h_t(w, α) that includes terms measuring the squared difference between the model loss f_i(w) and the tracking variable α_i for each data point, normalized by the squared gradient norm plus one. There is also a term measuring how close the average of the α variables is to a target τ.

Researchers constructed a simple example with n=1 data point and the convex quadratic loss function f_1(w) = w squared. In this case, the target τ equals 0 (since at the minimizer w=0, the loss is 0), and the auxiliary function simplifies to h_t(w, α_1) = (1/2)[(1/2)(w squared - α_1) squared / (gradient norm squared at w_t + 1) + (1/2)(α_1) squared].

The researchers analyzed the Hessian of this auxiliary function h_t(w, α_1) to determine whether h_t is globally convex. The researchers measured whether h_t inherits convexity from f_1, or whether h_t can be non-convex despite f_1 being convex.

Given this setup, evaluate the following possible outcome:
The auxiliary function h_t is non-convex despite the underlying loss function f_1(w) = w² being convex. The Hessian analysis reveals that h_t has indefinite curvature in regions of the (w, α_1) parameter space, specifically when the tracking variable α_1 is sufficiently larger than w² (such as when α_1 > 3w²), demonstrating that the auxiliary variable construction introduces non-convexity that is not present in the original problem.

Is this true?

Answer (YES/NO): YES